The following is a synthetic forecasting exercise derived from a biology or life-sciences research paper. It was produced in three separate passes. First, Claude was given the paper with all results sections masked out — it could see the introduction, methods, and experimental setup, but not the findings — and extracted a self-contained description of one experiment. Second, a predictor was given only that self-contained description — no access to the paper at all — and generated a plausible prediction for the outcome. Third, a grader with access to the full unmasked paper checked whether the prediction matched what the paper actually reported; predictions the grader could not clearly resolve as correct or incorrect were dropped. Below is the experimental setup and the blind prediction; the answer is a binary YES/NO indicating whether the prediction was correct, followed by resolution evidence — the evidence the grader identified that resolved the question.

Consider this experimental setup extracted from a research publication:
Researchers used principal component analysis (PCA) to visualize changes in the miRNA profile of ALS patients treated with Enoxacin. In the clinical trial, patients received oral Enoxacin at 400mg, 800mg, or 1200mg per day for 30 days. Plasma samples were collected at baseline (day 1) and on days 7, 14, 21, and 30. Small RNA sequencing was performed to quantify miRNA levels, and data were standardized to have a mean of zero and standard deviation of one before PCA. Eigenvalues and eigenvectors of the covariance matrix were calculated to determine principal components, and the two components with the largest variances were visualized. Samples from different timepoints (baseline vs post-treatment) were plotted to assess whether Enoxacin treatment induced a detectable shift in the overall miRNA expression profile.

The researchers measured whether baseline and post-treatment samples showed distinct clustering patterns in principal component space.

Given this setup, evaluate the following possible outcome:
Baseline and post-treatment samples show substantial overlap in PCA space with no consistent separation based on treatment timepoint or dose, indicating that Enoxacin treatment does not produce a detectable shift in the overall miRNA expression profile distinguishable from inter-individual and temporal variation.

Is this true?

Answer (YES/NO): NO